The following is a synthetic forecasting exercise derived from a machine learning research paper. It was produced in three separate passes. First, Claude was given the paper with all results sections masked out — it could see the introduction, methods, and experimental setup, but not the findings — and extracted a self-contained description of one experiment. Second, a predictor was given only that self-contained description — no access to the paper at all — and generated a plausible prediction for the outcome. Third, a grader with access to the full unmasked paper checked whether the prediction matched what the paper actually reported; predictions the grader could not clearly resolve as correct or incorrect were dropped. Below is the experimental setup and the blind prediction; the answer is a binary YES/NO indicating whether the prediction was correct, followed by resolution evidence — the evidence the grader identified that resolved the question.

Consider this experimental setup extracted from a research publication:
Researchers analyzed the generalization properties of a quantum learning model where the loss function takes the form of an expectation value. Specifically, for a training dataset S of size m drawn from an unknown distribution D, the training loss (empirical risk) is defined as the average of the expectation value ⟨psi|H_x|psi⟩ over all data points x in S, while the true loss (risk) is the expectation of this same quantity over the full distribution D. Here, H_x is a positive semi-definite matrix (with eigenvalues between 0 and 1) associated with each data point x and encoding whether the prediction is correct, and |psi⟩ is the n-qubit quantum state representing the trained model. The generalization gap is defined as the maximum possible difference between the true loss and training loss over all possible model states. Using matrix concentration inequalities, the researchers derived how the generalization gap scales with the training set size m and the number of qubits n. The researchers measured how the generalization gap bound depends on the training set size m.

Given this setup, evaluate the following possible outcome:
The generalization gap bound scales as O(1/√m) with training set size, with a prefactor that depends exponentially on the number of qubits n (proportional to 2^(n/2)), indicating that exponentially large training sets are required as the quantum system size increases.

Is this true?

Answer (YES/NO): NO